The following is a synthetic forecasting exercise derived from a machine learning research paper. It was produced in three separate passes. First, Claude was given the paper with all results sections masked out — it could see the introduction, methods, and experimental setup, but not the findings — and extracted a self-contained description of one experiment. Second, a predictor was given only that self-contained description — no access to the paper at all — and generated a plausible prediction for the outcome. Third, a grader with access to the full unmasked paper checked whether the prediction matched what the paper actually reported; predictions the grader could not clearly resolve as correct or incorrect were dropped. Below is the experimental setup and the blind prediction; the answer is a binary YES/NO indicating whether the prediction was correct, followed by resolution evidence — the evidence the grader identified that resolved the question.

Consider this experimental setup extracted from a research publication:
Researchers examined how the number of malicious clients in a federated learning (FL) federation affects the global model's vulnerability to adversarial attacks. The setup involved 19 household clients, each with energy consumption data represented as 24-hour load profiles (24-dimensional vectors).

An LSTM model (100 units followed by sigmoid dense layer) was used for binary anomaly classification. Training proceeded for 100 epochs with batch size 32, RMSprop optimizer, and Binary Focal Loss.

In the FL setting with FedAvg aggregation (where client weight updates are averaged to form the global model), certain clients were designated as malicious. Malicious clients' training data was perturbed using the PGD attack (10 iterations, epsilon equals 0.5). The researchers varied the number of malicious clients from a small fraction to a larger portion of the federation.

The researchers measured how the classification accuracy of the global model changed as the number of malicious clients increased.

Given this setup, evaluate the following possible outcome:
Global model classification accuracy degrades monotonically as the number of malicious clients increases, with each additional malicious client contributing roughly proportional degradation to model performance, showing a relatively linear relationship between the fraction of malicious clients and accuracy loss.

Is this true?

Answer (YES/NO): NO